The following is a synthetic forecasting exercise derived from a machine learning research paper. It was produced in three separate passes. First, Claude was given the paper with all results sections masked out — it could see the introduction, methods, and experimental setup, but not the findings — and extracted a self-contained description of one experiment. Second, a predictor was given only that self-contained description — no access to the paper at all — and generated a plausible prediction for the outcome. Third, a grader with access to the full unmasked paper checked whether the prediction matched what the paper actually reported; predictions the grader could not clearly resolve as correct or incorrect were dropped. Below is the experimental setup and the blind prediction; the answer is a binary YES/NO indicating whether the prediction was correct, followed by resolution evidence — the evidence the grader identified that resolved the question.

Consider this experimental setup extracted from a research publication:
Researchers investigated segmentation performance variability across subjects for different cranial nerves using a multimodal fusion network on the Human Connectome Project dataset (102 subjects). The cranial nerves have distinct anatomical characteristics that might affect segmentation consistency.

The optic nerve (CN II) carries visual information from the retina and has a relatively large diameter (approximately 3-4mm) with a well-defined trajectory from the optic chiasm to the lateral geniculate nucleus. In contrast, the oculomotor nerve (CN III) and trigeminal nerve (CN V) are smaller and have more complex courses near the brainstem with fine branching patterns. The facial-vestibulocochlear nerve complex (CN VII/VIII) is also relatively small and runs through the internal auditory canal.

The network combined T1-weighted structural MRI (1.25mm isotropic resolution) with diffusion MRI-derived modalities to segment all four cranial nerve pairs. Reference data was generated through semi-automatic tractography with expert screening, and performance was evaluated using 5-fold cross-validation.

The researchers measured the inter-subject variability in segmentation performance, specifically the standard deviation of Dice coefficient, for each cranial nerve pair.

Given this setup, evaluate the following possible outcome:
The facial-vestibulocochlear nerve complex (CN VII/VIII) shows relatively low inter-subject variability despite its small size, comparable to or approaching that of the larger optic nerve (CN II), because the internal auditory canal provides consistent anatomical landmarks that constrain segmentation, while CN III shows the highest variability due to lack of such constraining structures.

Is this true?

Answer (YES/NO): NO